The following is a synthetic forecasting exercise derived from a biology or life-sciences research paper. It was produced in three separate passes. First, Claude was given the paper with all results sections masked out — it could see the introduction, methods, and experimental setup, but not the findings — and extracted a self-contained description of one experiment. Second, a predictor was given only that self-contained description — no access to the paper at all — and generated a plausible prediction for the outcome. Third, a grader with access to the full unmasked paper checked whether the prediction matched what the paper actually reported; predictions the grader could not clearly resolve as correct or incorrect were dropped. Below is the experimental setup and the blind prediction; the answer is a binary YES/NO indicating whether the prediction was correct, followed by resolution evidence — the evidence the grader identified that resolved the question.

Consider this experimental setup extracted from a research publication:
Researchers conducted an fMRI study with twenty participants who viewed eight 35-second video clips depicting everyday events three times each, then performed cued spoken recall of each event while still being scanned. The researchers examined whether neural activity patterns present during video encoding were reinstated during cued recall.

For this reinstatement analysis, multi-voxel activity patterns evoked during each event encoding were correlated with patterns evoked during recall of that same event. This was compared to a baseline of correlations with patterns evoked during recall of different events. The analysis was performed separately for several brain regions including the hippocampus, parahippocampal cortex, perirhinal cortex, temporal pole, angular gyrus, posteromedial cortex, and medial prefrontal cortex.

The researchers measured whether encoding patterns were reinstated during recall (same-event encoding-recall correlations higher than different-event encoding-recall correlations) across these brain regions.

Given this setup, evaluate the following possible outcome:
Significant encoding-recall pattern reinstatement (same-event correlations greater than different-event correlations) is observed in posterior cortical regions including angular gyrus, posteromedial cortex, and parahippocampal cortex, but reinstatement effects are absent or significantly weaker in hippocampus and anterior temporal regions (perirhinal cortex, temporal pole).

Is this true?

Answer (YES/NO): NO